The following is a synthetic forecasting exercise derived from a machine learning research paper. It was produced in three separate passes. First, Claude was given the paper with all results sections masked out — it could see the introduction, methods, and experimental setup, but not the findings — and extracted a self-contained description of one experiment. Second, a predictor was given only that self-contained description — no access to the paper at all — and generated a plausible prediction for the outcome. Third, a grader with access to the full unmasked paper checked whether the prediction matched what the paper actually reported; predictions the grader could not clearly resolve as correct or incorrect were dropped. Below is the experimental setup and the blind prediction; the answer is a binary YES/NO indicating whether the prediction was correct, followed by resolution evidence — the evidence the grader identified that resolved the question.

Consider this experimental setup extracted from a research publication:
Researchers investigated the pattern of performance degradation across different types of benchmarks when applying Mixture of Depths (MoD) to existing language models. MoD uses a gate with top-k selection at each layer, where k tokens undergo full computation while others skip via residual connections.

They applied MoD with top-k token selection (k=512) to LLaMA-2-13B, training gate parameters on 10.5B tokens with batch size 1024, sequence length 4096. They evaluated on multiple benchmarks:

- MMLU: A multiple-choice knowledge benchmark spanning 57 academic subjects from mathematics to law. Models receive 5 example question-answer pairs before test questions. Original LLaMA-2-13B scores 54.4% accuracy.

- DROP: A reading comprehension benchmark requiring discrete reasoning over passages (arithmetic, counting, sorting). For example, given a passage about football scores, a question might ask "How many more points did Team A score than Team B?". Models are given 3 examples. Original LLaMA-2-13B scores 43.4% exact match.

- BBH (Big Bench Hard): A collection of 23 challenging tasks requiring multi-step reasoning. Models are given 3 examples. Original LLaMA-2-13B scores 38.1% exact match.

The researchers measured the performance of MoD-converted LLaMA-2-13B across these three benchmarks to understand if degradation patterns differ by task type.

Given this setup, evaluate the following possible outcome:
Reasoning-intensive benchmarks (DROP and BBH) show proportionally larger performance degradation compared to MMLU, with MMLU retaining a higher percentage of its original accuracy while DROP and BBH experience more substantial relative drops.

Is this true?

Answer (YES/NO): YES